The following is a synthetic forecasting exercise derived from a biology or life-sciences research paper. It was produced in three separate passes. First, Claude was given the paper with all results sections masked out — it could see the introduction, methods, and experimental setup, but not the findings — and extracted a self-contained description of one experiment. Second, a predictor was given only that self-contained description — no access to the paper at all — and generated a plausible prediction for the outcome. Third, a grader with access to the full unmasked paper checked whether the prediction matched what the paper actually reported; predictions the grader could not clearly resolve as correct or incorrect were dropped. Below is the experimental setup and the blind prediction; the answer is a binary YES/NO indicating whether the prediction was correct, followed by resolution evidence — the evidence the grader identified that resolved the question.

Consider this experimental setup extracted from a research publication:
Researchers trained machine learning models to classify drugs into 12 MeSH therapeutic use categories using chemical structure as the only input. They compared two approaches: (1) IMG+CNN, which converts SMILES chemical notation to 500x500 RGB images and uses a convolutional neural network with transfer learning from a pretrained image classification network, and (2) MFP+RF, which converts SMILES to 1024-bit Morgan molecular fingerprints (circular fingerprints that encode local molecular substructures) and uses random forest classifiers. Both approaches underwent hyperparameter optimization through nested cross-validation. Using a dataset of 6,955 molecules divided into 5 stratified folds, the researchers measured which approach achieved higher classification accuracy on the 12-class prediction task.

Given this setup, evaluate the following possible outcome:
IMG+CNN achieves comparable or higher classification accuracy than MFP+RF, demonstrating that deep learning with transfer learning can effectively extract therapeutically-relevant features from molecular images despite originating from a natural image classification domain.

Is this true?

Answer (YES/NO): YES